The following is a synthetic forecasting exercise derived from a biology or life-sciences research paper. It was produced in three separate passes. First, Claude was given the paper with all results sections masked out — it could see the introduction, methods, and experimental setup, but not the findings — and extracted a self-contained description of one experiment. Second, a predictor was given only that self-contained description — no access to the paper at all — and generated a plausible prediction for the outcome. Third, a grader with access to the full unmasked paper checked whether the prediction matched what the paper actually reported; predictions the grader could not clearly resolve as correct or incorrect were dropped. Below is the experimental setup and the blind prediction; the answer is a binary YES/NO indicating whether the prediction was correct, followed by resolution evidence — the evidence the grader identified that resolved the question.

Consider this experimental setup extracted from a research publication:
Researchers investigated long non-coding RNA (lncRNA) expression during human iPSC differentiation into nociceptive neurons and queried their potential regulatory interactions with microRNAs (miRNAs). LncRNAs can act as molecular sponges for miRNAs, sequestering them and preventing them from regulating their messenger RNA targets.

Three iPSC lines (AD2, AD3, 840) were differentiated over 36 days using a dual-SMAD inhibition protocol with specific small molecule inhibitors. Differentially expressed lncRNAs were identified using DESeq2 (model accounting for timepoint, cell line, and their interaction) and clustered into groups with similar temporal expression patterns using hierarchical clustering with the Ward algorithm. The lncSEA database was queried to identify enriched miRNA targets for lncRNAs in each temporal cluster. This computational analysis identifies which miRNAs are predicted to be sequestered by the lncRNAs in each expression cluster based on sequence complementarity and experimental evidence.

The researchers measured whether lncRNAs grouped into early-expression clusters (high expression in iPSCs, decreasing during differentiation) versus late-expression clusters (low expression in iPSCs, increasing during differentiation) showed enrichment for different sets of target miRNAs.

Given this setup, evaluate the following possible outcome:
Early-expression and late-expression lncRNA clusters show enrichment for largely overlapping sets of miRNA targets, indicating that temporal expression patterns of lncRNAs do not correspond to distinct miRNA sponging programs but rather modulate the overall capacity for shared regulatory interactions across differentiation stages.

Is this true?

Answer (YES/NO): NO